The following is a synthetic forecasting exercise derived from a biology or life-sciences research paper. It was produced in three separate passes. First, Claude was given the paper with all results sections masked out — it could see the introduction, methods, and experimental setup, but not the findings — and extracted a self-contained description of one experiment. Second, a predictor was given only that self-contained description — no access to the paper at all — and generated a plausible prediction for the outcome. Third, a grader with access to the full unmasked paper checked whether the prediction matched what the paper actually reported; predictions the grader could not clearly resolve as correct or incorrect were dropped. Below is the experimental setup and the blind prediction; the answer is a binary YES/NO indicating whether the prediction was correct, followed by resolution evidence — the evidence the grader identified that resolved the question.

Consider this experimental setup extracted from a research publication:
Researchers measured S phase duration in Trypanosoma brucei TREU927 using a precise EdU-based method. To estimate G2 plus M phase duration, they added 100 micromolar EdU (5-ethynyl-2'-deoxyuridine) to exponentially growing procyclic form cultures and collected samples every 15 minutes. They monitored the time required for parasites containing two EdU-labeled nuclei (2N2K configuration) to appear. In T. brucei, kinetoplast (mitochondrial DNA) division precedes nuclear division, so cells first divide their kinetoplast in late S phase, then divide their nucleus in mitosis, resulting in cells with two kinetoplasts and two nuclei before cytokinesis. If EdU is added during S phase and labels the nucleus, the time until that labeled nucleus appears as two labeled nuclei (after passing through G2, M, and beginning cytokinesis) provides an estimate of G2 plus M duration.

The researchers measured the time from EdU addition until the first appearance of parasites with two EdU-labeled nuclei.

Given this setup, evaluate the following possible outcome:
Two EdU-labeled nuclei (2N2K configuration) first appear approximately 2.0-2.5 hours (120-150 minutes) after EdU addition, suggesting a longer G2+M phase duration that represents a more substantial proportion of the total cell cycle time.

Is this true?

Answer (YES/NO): YES